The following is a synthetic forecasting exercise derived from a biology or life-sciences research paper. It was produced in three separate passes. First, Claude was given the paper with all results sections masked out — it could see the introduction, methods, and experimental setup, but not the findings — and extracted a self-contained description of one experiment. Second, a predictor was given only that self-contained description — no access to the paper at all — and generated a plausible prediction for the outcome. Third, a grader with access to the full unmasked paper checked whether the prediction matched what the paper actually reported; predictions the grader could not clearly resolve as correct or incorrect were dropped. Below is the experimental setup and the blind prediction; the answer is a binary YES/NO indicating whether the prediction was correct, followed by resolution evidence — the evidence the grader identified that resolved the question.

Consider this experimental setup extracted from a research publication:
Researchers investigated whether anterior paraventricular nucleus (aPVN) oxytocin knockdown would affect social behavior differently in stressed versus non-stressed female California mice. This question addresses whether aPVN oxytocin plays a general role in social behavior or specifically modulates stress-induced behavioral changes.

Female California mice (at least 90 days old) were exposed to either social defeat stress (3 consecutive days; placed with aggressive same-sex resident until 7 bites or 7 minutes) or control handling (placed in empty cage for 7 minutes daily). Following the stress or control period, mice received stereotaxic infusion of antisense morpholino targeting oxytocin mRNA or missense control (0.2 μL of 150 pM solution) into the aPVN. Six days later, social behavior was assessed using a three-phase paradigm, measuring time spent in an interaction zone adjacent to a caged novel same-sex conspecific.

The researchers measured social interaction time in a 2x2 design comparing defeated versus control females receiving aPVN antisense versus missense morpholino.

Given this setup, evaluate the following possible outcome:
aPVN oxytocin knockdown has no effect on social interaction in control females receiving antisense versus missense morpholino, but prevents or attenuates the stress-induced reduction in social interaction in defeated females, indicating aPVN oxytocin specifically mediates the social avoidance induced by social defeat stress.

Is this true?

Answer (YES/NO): YES